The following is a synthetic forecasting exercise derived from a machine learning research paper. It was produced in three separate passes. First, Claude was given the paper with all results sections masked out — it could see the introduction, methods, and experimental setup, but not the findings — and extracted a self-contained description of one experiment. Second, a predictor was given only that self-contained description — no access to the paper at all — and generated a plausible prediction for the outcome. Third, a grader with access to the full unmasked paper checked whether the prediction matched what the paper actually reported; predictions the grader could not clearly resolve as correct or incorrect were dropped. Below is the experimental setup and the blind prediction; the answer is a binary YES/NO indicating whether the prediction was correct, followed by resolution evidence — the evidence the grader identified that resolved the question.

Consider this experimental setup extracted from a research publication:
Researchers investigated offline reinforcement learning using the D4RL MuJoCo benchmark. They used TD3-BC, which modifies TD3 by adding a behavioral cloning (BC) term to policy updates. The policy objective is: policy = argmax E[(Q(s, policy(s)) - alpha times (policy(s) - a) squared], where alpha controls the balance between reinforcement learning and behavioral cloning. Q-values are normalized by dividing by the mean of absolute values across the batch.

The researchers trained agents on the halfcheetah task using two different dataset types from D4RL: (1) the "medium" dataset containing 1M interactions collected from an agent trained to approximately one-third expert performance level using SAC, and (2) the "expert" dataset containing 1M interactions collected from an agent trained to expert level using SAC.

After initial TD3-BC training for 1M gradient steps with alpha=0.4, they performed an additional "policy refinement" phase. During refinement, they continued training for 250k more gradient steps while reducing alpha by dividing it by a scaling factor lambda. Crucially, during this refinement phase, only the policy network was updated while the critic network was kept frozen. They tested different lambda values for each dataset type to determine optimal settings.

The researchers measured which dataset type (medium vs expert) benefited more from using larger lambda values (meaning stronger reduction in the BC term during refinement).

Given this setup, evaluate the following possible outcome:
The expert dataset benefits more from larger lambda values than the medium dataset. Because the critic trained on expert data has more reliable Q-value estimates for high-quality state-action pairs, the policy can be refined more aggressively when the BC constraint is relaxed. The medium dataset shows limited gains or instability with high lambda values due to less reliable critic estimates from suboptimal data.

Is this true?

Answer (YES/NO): NO